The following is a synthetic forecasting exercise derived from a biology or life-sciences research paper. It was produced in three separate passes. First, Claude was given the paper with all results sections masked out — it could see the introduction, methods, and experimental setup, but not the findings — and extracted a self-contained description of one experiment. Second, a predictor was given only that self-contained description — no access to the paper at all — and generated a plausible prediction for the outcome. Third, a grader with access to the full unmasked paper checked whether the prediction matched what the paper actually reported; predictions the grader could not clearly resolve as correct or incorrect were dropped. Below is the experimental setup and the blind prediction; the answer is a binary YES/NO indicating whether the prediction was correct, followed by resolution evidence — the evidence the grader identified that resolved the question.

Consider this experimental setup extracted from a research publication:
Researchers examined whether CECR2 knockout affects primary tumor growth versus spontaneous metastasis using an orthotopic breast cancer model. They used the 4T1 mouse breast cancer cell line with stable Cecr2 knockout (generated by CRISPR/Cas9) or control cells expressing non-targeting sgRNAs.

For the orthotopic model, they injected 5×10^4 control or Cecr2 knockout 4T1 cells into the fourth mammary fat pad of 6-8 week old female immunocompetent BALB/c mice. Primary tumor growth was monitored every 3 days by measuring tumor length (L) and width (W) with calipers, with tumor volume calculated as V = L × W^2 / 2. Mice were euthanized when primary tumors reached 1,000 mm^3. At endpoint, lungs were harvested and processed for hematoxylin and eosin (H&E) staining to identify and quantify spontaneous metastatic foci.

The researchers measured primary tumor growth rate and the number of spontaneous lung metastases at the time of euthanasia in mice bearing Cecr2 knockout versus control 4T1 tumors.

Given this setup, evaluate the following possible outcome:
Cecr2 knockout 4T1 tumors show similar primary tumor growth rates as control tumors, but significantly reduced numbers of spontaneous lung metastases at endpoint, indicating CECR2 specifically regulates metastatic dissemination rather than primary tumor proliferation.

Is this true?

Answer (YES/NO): YES